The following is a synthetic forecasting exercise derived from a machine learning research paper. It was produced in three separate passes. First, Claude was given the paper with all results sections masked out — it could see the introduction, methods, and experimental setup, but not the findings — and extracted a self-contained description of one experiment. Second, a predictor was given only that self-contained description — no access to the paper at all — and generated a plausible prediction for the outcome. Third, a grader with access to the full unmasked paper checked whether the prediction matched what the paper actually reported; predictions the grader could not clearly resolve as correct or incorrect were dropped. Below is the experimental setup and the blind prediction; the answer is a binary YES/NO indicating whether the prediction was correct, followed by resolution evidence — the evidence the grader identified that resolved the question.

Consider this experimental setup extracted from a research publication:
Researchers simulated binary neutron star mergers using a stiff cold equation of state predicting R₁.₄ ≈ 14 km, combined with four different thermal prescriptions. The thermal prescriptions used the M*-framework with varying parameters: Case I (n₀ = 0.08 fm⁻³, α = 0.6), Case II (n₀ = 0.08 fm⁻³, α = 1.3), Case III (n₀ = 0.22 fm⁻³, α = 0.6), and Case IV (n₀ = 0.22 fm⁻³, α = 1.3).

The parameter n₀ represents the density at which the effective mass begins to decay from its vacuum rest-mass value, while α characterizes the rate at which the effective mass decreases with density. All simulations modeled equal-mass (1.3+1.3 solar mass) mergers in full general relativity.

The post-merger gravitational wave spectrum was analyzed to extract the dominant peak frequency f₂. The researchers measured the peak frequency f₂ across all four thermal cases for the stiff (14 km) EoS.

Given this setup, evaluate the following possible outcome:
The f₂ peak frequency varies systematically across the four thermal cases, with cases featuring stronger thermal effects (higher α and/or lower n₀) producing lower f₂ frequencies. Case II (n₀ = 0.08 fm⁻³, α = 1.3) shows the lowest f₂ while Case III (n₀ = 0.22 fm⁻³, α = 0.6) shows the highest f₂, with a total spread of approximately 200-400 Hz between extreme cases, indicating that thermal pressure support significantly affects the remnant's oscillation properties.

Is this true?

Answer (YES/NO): NO